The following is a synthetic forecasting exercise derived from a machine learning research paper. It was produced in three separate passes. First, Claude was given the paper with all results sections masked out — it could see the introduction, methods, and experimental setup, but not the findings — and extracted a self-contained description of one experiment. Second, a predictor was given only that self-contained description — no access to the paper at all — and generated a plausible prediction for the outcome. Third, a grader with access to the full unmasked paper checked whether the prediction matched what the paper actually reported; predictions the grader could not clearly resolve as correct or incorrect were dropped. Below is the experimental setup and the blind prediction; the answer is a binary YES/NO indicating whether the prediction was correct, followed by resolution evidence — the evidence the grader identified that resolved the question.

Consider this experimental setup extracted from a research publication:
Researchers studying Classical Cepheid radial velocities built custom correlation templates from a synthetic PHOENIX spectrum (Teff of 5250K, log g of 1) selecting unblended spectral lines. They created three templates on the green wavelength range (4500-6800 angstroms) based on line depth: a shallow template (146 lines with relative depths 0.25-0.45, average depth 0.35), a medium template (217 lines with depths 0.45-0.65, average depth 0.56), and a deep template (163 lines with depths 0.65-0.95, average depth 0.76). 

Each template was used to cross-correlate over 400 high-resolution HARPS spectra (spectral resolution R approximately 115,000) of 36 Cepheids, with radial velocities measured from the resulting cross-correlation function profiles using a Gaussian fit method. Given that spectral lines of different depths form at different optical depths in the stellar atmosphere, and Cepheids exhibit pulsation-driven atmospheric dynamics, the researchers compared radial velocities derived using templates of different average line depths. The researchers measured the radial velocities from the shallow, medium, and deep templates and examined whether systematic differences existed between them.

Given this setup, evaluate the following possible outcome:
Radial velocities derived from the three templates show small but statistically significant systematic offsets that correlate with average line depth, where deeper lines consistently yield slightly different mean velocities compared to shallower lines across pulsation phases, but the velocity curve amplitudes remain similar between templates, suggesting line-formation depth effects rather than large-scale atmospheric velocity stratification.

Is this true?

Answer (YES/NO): NO